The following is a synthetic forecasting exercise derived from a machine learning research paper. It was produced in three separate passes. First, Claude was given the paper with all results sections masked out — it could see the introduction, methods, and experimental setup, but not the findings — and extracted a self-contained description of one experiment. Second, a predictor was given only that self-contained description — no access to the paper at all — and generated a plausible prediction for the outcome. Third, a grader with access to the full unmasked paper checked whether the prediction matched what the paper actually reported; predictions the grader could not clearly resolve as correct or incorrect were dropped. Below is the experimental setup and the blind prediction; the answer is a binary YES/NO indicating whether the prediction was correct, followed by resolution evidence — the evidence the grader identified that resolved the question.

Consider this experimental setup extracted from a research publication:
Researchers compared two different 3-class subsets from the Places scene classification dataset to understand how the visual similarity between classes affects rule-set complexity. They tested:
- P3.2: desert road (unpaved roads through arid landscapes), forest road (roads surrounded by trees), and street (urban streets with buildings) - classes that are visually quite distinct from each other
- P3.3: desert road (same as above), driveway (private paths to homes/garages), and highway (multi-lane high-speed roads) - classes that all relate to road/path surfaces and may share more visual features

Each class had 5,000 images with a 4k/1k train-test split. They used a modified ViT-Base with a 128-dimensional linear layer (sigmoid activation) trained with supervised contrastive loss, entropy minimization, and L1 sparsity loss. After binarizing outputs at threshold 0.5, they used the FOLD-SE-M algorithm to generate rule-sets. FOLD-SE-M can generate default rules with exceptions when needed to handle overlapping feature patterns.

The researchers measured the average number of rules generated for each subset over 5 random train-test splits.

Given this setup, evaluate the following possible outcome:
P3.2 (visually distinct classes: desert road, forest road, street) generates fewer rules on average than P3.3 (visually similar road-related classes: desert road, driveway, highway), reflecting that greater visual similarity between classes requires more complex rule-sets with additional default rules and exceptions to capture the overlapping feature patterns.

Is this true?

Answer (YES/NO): YES